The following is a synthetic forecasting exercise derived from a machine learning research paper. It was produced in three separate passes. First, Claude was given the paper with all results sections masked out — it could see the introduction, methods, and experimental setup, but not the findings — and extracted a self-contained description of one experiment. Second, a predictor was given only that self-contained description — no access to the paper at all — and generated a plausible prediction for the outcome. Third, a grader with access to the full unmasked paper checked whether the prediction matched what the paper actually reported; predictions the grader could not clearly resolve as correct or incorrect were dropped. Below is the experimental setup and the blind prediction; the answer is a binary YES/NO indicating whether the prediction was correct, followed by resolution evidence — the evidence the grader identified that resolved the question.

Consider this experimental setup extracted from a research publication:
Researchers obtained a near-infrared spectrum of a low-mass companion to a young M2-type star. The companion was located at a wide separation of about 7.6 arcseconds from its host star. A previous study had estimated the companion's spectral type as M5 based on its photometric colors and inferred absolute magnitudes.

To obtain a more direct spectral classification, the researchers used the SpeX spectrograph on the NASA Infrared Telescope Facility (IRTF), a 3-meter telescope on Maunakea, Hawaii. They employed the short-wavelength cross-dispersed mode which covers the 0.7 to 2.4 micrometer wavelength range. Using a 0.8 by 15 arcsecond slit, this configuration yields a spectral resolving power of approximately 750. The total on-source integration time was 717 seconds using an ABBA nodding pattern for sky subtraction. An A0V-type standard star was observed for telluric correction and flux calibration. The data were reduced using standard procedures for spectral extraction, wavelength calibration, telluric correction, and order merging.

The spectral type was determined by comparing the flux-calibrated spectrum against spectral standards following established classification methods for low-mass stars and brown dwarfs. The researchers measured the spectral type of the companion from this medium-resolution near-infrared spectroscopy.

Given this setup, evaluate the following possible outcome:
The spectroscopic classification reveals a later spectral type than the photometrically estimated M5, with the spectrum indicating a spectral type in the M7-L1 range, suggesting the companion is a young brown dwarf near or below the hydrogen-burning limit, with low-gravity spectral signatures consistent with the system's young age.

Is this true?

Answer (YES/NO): NO